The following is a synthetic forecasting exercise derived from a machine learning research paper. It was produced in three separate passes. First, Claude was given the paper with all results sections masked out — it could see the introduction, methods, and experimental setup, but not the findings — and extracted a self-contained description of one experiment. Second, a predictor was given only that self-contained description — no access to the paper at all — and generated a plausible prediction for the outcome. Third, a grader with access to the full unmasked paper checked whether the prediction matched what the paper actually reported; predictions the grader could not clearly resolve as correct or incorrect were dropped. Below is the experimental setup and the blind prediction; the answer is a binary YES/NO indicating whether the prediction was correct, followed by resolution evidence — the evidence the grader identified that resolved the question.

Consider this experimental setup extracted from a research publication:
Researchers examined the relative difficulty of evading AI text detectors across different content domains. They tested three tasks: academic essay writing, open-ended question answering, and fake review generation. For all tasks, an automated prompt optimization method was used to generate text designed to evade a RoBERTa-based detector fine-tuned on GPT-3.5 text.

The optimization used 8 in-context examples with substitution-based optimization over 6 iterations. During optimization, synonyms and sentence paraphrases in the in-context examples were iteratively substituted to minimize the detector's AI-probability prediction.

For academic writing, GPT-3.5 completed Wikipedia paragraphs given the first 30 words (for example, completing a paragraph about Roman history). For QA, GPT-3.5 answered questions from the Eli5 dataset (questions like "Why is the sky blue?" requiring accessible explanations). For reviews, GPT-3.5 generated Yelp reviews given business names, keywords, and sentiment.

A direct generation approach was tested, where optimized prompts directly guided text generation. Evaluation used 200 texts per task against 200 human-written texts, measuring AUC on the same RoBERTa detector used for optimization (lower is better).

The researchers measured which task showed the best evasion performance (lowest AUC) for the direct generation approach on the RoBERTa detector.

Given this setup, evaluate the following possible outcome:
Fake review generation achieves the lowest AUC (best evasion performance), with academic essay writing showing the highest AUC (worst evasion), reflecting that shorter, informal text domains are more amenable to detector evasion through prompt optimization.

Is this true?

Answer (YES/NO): NO